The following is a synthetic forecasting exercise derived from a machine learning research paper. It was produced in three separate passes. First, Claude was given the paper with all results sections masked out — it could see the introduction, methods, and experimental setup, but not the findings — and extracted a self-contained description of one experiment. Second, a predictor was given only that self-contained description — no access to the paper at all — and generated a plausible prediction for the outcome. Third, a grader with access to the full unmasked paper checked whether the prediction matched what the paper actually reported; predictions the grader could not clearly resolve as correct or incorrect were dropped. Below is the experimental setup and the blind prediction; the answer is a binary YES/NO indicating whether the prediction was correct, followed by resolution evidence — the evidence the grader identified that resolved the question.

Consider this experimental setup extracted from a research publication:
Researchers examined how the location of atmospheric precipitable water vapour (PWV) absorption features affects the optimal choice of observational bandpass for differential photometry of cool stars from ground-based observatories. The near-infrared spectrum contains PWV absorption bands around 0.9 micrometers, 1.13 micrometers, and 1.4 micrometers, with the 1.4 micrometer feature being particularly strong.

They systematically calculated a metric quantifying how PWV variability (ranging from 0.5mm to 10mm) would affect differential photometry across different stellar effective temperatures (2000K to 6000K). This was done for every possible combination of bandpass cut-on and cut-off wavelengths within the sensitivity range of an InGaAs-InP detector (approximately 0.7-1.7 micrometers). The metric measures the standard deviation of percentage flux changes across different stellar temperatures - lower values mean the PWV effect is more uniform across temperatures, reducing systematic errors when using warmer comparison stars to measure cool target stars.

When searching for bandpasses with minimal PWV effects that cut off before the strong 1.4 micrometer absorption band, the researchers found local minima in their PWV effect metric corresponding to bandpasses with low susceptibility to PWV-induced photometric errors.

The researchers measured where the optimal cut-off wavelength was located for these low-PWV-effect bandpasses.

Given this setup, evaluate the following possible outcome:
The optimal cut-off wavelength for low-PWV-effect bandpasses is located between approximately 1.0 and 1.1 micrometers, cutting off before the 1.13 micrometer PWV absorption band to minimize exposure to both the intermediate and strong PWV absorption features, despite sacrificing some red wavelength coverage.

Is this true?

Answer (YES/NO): NO